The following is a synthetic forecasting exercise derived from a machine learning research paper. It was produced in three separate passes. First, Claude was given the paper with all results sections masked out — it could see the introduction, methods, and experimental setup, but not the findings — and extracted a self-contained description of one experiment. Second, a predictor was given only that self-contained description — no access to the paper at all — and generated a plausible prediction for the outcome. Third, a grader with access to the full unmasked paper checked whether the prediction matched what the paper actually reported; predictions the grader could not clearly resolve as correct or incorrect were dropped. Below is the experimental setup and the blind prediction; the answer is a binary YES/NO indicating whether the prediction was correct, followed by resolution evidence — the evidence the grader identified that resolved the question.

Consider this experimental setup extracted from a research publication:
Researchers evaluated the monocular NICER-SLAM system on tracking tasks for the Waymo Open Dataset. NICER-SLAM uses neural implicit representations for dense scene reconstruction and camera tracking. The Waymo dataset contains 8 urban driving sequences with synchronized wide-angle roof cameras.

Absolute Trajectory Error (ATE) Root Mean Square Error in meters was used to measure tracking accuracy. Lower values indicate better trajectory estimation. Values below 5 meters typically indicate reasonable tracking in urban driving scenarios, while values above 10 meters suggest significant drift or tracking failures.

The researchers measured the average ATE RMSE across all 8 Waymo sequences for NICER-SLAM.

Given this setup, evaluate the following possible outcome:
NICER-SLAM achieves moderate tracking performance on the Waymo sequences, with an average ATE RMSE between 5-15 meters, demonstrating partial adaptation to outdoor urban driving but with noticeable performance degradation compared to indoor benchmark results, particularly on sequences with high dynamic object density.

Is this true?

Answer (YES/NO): YES